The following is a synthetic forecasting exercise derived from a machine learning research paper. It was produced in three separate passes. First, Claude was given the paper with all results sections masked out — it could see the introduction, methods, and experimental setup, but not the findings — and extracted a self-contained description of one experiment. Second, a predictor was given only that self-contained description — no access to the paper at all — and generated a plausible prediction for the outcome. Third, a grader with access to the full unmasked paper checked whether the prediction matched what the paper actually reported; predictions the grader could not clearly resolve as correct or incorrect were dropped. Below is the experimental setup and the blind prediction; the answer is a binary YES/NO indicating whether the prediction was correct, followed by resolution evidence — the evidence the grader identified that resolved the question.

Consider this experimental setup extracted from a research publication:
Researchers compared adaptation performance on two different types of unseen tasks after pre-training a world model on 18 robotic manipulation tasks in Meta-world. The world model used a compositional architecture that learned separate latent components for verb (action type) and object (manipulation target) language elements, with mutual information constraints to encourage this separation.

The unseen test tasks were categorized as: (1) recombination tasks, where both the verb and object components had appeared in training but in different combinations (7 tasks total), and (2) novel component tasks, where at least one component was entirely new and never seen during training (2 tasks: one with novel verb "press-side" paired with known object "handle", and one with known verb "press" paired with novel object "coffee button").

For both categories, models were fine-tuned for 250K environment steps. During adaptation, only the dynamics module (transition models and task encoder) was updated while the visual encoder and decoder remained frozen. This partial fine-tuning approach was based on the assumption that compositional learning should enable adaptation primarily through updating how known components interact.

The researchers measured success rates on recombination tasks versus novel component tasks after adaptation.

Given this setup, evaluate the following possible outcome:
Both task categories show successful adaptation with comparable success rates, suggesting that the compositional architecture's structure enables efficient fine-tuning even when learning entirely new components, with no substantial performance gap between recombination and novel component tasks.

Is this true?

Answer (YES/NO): NO